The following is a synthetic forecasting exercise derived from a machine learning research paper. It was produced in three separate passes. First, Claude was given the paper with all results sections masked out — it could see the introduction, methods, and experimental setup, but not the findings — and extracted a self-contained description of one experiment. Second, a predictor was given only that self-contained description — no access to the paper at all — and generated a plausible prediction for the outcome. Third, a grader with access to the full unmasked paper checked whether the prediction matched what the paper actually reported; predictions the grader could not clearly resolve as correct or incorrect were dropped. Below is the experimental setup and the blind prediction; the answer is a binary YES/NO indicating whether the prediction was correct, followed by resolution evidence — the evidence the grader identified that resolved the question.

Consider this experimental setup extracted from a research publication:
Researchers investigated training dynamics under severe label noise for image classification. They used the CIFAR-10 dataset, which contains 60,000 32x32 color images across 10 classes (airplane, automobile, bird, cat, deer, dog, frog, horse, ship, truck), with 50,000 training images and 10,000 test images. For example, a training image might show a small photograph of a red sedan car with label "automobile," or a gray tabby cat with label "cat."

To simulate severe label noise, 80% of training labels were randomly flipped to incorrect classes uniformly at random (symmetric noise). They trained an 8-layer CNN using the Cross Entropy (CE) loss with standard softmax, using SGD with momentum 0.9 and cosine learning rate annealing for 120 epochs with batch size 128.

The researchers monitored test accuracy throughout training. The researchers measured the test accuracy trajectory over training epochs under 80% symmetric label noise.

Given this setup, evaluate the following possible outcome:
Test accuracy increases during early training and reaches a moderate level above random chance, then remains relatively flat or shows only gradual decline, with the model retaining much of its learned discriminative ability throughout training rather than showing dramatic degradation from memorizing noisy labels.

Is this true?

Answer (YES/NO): NO